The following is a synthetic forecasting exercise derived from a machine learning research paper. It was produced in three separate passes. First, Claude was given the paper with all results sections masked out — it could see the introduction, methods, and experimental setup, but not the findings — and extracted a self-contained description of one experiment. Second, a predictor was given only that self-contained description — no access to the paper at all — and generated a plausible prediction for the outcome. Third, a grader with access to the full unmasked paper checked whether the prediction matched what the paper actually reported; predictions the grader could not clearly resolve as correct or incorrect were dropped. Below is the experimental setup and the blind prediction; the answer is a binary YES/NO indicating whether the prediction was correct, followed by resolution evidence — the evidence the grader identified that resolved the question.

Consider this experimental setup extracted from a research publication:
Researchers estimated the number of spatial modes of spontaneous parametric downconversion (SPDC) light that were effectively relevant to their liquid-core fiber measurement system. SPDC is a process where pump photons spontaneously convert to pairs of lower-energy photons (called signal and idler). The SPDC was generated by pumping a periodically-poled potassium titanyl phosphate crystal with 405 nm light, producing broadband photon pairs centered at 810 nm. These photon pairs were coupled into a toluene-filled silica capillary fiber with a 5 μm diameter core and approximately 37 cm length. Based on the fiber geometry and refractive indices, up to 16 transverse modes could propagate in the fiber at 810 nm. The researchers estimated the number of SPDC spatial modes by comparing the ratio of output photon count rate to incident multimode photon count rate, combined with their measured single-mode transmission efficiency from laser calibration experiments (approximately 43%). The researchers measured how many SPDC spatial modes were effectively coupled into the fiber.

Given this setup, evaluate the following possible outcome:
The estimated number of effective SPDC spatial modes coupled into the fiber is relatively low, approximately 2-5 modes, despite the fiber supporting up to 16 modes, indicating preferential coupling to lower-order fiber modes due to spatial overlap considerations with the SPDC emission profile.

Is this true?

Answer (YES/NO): NO